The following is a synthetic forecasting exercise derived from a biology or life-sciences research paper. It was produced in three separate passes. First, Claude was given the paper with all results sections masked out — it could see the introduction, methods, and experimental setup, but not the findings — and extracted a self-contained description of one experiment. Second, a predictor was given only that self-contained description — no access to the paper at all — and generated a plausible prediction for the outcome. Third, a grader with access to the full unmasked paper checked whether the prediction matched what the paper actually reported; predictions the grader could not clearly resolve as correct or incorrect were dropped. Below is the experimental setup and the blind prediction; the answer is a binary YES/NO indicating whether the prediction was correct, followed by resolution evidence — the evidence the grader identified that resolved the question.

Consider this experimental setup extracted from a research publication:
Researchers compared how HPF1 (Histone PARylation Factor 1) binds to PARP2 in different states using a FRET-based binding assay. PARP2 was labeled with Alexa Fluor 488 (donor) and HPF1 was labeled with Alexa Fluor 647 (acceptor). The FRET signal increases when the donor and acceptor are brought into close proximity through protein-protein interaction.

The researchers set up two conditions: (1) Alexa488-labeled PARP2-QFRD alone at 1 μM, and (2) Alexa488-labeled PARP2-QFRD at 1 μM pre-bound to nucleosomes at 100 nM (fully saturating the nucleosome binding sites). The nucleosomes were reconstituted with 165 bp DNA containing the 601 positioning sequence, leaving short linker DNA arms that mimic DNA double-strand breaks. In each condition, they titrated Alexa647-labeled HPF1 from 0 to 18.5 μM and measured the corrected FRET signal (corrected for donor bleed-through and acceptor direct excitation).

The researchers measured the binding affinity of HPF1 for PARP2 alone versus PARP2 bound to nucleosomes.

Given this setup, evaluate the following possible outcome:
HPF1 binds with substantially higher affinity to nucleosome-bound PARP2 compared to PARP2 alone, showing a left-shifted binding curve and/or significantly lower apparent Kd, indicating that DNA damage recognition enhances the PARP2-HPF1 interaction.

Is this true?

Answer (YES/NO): YES